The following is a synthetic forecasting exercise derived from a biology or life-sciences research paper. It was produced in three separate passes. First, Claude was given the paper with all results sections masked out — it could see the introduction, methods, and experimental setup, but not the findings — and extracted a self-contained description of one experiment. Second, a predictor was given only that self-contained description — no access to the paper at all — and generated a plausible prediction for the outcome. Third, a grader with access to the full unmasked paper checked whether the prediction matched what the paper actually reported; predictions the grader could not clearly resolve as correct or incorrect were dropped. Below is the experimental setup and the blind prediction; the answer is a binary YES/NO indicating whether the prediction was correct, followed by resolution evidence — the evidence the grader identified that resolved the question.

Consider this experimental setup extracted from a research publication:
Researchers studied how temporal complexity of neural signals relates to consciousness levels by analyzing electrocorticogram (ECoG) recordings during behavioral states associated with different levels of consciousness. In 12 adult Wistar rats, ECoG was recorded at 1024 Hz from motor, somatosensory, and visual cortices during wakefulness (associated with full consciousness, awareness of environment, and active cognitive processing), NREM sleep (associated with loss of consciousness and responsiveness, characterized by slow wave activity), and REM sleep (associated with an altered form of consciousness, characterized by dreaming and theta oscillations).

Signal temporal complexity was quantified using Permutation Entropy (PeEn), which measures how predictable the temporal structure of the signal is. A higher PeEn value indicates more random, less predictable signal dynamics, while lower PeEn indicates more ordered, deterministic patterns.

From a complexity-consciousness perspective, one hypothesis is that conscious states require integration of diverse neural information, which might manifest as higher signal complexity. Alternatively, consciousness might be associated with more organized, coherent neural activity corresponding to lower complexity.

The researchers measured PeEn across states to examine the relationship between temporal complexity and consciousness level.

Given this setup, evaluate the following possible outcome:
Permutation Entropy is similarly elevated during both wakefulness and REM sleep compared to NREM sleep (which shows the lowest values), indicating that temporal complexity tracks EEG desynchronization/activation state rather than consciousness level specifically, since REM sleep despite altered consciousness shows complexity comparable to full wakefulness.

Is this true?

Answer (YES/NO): NO